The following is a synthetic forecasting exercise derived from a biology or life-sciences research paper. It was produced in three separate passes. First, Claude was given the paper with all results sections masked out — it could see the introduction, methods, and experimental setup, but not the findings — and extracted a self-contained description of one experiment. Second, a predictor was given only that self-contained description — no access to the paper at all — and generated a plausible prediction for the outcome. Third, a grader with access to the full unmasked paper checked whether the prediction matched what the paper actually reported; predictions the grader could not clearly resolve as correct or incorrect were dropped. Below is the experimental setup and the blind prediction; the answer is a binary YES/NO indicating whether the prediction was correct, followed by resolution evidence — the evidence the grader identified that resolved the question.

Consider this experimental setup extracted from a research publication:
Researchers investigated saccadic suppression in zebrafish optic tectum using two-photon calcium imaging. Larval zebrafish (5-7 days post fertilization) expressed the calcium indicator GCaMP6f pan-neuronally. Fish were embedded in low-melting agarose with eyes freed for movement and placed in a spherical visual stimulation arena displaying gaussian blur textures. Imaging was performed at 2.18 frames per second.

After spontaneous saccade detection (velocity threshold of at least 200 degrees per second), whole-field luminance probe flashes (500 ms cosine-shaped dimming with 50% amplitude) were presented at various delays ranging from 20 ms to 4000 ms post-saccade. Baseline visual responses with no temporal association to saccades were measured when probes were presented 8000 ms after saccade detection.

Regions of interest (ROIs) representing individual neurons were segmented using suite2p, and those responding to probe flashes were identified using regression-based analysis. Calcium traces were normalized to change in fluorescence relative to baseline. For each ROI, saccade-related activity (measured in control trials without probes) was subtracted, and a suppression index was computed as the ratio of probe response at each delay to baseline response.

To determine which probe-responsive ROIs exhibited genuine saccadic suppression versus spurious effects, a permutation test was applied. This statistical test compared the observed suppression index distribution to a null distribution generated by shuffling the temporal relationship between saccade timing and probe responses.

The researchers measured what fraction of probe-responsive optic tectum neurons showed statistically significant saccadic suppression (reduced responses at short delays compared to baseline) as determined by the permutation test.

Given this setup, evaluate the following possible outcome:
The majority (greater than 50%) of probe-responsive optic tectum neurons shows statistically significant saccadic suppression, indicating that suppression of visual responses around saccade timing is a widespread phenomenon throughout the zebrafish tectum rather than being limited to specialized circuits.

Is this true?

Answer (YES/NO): YES